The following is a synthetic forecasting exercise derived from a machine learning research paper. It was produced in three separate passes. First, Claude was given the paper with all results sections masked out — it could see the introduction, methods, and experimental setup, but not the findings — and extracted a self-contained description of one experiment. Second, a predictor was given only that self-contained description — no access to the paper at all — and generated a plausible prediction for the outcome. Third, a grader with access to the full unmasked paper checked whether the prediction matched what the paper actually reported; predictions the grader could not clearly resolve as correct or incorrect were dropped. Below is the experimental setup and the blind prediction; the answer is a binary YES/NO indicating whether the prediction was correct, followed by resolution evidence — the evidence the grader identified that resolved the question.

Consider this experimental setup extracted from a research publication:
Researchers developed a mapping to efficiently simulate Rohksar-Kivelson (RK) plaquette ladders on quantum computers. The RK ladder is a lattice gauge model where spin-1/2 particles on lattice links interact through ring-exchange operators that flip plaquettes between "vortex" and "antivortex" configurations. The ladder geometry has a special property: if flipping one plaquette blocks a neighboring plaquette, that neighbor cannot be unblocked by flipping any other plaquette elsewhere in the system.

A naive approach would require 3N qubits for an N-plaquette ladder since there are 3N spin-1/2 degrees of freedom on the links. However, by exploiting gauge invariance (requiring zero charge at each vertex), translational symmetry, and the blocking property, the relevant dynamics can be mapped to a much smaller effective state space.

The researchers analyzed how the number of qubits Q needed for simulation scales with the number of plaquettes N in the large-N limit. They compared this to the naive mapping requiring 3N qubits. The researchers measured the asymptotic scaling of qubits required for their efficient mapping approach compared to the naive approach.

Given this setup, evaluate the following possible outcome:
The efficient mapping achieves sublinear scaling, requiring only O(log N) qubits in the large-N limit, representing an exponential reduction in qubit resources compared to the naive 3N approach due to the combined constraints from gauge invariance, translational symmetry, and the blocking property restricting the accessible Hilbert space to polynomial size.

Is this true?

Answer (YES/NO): NO